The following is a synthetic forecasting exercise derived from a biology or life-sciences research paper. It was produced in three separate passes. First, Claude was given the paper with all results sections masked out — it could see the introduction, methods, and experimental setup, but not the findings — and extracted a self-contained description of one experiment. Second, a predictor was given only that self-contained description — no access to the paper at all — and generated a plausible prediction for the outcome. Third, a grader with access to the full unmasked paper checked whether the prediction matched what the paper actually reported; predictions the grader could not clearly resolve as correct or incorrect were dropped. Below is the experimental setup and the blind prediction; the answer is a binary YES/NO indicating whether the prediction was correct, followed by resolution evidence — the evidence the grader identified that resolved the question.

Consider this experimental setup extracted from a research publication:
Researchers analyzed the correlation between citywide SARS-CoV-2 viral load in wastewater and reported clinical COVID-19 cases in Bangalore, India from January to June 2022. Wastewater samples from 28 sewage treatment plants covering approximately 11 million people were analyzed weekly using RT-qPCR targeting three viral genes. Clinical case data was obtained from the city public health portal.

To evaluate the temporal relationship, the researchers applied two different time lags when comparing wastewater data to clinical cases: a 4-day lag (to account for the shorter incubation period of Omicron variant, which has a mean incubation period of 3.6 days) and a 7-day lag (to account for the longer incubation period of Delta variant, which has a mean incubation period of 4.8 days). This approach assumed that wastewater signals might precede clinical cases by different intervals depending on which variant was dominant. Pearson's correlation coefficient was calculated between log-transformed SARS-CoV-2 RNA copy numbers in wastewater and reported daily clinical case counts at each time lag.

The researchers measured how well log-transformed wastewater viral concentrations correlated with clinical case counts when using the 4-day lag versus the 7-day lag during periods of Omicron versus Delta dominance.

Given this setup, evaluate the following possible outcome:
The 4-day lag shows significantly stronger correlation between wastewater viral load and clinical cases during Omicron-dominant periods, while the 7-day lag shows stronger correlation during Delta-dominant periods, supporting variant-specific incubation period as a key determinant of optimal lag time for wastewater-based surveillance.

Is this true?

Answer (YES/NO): NO